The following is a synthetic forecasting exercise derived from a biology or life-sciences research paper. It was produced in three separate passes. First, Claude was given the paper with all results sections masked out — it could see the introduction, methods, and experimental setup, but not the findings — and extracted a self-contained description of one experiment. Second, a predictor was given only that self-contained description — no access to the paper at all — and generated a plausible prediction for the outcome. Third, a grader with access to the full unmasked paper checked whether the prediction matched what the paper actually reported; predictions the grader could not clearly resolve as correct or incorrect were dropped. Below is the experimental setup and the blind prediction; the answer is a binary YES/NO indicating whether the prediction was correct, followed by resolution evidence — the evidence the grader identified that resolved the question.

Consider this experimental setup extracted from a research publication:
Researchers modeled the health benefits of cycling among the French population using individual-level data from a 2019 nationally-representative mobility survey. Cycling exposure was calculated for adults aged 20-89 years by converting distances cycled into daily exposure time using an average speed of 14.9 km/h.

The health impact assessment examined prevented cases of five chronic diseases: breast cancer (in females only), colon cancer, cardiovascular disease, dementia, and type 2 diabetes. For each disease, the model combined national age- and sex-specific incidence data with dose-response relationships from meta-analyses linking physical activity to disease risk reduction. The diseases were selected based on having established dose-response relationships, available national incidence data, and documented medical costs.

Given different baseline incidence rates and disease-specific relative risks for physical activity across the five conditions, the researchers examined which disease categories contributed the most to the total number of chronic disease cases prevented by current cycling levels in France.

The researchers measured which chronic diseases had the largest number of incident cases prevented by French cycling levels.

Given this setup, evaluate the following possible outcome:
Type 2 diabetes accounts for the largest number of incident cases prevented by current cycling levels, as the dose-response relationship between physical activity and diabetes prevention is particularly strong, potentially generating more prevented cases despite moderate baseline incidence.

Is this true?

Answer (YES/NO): YES